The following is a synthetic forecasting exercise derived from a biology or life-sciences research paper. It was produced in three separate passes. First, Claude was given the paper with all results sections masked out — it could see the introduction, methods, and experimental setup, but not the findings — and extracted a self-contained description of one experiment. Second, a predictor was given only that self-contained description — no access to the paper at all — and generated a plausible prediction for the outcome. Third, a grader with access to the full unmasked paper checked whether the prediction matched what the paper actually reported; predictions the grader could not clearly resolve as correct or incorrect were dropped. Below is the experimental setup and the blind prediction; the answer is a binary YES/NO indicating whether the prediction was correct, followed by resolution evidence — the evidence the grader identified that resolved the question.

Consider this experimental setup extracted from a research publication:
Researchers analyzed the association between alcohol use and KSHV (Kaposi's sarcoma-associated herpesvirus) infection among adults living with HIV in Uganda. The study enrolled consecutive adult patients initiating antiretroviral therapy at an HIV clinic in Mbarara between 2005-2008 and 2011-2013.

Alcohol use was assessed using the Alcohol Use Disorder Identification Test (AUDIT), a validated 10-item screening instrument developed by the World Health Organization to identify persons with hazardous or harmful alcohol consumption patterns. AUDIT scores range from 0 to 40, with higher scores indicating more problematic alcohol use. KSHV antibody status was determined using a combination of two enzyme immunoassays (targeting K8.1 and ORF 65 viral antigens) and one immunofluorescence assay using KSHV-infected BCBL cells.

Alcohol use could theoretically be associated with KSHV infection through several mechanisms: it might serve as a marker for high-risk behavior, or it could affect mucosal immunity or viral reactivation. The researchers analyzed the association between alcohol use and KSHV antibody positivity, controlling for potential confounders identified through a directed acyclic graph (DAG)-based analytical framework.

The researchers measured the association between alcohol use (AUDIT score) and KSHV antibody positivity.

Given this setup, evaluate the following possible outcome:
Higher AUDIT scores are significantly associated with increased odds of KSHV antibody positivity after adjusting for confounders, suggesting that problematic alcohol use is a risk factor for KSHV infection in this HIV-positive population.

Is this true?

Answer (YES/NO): NO